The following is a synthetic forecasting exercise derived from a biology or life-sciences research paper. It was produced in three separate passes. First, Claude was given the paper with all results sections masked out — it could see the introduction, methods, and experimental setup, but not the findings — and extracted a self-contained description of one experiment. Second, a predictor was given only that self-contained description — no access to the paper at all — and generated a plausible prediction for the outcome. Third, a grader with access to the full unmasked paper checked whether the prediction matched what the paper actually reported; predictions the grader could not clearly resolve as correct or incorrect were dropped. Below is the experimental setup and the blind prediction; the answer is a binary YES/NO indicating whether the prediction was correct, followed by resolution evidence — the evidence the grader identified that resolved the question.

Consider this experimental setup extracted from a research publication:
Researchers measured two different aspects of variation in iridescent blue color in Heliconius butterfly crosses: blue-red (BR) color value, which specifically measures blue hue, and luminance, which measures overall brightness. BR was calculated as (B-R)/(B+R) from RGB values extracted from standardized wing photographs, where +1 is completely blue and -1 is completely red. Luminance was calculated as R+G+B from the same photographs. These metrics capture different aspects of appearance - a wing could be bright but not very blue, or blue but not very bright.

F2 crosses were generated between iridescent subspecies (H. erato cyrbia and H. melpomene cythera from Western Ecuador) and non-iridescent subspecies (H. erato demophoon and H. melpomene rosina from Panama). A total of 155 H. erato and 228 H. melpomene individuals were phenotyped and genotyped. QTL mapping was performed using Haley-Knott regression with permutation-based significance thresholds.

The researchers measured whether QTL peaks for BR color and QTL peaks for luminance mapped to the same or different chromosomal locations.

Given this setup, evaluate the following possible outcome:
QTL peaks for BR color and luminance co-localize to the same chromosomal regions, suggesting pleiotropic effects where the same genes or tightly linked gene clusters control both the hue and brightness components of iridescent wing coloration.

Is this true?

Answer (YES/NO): YES